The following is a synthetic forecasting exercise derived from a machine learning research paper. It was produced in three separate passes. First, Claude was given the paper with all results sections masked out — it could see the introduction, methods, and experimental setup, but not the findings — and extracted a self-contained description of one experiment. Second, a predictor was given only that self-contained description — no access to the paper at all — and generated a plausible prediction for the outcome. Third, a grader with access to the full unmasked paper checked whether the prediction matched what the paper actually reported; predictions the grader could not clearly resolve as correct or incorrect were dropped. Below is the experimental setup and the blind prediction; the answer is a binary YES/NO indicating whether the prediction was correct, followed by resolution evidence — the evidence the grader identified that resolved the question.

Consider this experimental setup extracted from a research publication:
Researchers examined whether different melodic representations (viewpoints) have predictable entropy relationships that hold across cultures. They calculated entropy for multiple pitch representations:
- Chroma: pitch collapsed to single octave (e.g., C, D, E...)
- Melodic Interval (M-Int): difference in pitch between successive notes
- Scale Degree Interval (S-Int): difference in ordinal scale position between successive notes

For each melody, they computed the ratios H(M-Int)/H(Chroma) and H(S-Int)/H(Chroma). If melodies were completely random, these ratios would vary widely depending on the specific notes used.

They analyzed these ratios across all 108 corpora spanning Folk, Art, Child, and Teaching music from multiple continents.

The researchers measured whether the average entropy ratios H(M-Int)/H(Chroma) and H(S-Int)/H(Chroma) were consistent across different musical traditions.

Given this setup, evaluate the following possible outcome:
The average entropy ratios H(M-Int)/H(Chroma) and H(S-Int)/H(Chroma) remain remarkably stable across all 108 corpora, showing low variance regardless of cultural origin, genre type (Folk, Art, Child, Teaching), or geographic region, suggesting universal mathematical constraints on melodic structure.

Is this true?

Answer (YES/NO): YES